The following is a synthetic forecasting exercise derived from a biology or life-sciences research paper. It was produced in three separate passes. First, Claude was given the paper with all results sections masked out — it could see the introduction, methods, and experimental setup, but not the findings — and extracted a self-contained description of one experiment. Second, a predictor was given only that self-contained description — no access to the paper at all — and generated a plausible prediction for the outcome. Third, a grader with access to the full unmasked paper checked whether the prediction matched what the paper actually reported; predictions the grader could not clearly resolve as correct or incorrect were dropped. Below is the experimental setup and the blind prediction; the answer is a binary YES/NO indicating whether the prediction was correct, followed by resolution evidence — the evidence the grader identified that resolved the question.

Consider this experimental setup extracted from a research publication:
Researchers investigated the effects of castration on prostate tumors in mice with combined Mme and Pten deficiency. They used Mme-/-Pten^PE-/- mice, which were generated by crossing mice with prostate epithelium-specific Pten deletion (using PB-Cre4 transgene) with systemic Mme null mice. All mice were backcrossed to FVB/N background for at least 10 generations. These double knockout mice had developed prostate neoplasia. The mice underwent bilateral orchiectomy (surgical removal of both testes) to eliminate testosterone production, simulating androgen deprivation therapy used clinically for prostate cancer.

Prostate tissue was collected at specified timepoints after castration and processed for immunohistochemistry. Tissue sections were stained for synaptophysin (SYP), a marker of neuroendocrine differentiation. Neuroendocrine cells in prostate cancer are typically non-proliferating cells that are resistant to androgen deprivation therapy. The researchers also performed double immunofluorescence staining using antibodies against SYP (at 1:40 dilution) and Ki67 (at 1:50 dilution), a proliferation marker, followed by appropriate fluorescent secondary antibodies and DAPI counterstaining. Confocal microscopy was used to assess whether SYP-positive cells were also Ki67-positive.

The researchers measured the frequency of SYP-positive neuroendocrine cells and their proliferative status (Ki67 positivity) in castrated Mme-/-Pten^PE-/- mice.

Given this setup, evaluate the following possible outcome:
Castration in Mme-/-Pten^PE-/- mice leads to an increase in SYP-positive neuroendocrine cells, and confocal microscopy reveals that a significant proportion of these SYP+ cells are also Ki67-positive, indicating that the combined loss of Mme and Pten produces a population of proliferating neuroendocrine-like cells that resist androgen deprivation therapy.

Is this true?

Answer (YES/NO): YES